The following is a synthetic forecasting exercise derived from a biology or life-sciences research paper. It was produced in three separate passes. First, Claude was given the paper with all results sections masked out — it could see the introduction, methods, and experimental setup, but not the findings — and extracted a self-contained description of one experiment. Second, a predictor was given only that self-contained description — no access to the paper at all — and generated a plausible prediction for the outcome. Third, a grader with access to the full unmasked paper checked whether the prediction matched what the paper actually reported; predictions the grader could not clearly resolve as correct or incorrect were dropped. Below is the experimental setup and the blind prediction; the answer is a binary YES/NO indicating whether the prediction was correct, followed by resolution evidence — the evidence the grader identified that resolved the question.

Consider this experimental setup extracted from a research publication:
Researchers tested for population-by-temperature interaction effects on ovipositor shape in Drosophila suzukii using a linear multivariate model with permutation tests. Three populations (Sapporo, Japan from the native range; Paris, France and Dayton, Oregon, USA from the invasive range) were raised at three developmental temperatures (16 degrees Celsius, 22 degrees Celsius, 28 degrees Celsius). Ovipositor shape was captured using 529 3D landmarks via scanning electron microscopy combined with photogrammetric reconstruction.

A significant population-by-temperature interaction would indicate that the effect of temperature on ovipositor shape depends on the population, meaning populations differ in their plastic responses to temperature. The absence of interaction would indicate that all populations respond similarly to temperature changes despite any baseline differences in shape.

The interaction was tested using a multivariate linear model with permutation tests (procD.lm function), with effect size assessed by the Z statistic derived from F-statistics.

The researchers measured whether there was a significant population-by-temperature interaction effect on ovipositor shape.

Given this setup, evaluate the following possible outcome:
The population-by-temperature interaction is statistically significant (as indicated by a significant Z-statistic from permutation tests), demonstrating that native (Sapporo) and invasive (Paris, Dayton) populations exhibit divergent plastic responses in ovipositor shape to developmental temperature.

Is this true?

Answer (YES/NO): NO